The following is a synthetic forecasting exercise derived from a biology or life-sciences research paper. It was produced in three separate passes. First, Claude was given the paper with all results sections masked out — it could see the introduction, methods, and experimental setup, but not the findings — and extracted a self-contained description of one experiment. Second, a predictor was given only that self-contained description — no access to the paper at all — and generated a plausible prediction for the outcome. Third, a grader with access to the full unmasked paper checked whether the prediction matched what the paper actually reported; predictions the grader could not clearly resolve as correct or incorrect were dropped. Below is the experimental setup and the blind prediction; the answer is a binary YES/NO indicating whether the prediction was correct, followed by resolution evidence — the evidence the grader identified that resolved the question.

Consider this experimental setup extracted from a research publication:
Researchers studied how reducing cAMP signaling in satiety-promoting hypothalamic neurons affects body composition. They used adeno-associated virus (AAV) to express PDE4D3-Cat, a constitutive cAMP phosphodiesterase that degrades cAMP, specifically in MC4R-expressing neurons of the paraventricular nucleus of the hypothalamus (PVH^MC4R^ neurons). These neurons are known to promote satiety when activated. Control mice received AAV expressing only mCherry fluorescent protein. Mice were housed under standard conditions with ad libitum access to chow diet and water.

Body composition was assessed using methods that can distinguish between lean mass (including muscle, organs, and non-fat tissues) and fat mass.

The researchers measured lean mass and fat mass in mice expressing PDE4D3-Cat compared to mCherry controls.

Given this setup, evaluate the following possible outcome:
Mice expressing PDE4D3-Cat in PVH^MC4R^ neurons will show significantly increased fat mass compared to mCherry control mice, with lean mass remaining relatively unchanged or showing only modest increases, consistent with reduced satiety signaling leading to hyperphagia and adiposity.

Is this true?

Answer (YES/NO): NO